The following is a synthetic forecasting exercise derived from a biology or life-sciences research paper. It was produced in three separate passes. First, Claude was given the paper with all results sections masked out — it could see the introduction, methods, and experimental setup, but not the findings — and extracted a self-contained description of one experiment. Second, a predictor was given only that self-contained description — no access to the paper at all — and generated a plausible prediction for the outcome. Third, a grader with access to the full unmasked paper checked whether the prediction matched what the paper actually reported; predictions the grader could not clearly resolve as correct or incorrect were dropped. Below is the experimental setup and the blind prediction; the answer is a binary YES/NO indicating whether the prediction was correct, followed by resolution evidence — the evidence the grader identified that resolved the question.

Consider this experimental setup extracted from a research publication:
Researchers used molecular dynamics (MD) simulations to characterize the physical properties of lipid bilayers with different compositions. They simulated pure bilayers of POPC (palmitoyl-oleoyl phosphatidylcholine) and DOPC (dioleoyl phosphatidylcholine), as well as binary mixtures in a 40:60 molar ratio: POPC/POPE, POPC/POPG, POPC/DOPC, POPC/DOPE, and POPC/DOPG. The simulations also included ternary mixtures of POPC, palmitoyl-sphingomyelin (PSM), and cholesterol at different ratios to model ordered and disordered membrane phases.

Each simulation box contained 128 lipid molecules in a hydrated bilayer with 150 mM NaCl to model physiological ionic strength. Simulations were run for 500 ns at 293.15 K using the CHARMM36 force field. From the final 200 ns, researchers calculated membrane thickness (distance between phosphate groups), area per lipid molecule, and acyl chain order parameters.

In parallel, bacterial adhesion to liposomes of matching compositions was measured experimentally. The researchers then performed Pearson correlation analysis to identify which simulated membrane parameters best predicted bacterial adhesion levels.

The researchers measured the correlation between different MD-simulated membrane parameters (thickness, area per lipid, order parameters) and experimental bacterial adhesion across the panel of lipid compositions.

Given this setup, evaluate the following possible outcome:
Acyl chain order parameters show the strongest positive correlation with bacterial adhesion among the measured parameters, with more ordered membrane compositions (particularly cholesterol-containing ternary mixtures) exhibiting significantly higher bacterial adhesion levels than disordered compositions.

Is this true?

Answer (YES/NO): NO